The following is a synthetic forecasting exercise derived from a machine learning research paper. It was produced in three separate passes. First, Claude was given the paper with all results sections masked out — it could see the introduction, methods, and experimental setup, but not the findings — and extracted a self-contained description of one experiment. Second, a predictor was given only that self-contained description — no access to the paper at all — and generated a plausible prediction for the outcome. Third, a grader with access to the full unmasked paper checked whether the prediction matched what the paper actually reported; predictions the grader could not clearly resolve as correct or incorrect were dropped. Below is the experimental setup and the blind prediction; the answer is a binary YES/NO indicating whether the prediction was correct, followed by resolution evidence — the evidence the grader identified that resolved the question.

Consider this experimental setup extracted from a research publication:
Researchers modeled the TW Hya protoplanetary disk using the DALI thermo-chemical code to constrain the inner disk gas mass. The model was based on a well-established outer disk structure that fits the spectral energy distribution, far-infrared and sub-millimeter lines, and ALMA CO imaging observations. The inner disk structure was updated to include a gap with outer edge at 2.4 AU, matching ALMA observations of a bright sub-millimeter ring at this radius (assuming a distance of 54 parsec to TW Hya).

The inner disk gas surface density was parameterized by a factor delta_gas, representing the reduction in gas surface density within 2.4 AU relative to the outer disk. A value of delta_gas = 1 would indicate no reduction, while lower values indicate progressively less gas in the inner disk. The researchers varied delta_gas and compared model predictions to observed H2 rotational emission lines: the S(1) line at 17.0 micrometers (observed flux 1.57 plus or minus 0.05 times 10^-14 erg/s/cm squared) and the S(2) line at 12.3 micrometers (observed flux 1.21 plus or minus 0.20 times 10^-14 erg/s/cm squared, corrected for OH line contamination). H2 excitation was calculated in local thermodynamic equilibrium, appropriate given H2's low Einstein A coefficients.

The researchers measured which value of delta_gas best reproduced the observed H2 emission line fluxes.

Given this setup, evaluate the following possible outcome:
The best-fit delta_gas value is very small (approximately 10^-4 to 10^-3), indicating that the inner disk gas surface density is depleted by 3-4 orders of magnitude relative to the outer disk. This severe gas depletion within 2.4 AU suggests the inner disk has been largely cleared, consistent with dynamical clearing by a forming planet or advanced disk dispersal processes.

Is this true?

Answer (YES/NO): NO